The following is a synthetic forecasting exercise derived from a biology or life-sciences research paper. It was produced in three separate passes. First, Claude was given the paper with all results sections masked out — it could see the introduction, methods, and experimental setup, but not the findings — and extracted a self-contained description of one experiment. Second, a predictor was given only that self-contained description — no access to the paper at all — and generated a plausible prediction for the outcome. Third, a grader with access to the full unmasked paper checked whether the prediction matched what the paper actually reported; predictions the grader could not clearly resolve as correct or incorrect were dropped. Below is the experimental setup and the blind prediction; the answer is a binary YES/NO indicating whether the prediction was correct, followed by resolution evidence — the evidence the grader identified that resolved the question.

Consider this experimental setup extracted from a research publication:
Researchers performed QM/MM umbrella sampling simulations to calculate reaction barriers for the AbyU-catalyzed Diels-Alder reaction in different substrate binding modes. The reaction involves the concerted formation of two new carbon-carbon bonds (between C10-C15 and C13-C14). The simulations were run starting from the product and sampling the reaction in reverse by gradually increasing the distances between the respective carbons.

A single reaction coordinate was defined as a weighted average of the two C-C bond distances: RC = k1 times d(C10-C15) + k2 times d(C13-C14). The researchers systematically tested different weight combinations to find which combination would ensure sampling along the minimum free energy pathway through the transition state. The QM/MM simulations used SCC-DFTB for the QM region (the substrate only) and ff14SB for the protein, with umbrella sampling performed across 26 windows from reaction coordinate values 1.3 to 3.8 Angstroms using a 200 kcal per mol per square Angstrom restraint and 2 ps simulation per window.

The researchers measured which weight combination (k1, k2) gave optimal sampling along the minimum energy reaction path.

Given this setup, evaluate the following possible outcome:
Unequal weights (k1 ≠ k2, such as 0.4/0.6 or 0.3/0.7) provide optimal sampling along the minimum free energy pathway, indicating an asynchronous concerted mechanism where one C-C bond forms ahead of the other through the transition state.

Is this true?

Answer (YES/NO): YES